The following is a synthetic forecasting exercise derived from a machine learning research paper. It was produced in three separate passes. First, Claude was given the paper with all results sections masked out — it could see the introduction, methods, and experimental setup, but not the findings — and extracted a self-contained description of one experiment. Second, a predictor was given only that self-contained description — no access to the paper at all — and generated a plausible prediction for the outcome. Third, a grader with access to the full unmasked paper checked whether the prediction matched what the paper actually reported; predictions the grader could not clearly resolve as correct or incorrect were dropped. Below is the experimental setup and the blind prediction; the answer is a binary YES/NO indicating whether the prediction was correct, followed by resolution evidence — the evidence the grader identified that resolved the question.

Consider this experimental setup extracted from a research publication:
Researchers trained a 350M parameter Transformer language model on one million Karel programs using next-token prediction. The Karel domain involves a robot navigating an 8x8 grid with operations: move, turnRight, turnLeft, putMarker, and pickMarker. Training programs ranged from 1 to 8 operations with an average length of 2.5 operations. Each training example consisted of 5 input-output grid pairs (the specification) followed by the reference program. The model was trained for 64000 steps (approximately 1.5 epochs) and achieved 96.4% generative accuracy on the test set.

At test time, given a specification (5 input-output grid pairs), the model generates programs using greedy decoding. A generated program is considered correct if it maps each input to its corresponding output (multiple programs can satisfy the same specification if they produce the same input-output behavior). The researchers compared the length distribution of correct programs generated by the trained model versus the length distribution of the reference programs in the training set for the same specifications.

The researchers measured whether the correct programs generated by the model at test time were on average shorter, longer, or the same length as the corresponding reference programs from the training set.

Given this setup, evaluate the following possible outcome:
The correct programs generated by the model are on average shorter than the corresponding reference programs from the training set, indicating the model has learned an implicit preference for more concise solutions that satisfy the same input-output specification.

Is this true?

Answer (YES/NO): YES